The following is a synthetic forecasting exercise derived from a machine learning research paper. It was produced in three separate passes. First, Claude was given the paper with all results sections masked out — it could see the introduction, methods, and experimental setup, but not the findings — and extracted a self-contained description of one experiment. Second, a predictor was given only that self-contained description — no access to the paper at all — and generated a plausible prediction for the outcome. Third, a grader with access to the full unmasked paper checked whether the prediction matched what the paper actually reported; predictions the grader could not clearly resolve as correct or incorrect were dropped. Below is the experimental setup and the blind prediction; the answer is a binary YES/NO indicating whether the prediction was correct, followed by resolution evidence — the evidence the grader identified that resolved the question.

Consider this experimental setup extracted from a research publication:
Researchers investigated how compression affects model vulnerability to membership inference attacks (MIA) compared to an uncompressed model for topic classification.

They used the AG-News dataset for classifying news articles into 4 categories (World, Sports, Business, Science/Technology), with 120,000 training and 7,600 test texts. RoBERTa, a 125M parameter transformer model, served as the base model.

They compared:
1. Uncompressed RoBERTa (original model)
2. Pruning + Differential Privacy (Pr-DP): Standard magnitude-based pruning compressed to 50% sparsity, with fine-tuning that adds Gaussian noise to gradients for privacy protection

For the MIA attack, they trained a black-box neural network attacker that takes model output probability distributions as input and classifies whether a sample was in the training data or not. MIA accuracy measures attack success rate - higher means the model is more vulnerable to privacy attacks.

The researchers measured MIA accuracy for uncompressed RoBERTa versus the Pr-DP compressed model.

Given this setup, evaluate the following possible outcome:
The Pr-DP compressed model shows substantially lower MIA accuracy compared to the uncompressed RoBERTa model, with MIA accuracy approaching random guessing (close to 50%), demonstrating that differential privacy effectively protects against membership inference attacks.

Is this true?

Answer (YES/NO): NO